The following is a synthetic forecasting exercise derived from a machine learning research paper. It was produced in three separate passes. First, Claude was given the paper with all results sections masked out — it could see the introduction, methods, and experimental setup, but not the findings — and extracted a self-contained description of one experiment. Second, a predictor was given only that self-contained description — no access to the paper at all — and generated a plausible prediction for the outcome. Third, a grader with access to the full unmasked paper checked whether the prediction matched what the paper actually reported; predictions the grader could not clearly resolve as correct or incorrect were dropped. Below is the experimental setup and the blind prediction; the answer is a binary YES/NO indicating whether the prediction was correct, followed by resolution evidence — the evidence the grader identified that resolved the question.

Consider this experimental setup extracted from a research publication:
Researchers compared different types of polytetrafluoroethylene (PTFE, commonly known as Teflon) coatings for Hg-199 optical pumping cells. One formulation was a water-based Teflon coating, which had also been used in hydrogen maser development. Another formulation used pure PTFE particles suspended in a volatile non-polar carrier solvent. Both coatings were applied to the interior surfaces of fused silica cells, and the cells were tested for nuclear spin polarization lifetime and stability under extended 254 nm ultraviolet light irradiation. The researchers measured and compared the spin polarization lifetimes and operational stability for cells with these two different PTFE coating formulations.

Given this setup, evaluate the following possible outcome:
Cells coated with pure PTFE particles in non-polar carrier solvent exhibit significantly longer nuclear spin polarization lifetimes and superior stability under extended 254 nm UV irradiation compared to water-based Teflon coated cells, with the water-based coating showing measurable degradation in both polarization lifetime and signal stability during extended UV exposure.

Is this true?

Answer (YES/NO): NO